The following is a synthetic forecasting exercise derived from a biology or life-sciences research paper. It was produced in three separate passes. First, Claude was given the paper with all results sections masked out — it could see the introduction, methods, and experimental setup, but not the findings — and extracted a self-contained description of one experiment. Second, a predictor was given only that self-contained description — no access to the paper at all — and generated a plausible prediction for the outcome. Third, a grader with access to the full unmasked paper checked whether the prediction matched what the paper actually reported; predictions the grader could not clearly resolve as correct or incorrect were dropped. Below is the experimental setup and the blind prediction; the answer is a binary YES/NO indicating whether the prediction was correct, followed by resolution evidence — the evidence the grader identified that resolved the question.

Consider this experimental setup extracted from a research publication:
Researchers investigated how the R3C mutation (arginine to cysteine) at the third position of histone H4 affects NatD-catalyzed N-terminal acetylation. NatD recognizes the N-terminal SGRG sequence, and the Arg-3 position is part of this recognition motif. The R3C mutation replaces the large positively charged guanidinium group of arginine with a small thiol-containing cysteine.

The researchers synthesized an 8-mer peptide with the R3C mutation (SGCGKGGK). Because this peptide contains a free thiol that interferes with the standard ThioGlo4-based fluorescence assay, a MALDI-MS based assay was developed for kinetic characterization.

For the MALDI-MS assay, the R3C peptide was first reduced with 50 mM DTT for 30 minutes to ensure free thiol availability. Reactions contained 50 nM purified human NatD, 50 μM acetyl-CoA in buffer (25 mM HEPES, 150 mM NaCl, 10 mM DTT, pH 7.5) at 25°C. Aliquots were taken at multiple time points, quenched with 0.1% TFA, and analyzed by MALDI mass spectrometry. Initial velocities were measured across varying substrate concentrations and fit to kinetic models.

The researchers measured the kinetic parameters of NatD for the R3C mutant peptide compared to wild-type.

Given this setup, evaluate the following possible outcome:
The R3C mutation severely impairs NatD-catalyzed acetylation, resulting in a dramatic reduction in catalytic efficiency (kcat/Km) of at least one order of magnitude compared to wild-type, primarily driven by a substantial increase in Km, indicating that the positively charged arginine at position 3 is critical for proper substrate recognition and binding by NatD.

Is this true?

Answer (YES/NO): YES